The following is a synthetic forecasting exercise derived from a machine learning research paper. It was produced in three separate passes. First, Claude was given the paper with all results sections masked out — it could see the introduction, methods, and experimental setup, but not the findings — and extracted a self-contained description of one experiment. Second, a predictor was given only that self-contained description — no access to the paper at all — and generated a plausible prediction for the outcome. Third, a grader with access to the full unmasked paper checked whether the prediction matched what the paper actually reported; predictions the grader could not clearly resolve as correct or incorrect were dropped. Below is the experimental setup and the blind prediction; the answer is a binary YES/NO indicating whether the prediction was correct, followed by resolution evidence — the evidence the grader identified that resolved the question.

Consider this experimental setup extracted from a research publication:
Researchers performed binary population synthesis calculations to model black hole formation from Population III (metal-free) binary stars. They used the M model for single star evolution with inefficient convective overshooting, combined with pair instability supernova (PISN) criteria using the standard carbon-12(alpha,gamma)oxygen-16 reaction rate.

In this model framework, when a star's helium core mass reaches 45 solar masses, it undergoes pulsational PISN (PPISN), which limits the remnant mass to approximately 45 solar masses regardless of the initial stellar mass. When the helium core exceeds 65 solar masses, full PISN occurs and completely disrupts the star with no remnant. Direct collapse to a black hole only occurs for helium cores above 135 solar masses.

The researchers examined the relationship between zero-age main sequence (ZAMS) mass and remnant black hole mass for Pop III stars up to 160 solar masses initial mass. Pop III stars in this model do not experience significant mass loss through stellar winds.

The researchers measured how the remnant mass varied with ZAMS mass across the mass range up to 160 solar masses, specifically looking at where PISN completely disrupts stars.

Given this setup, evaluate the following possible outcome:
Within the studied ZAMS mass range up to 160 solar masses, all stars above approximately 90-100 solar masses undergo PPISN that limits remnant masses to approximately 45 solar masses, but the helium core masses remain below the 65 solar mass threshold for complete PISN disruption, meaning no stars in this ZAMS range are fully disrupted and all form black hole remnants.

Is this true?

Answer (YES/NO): NO